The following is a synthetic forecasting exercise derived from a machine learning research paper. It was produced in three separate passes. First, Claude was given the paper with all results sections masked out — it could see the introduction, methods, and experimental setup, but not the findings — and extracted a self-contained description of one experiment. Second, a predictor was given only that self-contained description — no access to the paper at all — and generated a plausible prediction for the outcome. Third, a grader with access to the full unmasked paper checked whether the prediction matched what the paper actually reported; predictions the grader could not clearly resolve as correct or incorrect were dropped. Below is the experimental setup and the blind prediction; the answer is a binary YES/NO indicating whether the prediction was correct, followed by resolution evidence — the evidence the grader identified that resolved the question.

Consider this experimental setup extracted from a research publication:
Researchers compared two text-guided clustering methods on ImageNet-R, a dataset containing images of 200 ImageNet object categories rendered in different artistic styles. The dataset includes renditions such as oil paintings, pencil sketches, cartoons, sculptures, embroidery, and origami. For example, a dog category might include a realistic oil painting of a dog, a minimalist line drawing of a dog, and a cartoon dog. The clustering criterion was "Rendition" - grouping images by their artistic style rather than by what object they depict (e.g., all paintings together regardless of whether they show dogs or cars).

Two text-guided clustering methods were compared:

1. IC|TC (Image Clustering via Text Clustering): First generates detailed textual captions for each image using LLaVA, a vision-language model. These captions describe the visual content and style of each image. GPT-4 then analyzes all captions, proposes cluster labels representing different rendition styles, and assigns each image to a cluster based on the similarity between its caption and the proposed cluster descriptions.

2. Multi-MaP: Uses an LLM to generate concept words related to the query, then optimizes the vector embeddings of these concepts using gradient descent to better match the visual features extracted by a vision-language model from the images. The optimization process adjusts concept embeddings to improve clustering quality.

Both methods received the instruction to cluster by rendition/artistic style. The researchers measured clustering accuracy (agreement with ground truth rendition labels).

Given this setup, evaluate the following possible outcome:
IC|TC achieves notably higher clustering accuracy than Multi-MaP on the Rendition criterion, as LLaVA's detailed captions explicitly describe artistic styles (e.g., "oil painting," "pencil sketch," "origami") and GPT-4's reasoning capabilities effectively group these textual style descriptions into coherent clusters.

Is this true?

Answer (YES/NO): NO